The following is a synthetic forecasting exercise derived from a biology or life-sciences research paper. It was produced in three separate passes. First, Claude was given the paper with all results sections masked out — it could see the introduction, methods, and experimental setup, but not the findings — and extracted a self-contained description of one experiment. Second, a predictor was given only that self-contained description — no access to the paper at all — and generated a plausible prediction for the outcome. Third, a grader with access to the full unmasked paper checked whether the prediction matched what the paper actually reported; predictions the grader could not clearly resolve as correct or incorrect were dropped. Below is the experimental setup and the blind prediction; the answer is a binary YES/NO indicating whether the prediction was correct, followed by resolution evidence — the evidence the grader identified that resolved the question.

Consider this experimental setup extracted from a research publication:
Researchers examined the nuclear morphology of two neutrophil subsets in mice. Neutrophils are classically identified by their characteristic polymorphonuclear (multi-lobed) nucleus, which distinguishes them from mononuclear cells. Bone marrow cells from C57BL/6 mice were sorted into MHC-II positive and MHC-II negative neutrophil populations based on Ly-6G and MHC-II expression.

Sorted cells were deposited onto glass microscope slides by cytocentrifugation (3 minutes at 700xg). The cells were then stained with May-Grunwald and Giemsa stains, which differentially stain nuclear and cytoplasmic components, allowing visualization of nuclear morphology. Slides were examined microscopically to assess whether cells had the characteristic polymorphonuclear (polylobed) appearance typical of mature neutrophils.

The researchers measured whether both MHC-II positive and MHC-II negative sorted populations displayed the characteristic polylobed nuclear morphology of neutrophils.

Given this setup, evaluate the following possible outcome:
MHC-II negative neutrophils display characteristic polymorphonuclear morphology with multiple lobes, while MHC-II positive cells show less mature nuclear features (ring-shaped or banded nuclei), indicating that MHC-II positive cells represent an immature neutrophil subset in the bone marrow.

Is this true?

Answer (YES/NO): NO